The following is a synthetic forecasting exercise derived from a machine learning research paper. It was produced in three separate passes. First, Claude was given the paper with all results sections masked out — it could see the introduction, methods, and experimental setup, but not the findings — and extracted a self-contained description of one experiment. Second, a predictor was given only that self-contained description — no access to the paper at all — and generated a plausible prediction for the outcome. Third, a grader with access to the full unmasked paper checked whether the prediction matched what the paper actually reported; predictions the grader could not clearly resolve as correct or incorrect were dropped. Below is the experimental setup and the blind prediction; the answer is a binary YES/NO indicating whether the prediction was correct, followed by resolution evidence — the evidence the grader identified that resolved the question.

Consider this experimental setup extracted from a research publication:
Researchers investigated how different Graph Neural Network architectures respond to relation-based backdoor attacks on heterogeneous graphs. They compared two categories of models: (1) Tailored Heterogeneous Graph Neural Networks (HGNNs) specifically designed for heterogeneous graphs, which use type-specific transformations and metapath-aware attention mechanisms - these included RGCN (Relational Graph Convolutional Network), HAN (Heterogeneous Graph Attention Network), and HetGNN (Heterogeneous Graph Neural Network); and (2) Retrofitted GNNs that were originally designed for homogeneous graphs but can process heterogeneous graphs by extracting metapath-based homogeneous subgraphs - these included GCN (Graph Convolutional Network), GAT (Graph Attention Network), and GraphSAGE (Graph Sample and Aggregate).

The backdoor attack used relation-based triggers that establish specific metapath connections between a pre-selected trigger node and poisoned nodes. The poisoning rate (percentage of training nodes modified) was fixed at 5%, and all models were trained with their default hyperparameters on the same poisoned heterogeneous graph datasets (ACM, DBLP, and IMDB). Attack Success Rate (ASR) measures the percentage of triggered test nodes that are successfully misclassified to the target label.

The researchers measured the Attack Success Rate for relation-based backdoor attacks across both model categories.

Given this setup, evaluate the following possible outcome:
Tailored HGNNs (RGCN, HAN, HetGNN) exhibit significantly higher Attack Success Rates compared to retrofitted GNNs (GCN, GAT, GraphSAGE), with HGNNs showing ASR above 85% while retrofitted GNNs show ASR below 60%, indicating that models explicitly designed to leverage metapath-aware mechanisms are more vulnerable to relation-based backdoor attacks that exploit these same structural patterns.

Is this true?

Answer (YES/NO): NO